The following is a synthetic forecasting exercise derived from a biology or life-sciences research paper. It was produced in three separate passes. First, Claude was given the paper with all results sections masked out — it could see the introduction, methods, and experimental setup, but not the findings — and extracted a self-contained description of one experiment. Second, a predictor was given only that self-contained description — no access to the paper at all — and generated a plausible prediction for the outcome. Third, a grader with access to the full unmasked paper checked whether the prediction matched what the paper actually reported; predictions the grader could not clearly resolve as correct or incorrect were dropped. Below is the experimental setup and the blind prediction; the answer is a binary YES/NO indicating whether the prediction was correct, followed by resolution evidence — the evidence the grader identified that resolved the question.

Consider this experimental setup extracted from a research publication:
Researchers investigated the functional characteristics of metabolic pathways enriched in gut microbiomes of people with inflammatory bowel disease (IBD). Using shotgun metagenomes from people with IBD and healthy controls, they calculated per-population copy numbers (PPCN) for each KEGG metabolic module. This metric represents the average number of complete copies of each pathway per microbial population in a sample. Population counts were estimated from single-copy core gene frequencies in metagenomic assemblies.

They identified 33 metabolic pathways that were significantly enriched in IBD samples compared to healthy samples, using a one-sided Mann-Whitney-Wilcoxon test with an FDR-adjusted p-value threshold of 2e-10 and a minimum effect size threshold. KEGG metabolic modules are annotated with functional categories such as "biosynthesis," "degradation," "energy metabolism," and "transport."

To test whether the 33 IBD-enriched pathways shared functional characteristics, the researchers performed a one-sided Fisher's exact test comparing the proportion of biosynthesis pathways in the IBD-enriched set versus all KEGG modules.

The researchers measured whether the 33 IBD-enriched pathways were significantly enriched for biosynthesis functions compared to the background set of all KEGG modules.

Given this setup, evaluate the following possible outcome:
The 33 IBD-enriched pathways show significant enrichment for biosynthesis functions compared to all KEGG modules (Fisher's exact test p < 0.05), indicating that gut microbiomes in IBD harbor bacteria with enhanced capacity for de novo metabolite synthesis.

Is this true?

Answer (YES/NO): NO